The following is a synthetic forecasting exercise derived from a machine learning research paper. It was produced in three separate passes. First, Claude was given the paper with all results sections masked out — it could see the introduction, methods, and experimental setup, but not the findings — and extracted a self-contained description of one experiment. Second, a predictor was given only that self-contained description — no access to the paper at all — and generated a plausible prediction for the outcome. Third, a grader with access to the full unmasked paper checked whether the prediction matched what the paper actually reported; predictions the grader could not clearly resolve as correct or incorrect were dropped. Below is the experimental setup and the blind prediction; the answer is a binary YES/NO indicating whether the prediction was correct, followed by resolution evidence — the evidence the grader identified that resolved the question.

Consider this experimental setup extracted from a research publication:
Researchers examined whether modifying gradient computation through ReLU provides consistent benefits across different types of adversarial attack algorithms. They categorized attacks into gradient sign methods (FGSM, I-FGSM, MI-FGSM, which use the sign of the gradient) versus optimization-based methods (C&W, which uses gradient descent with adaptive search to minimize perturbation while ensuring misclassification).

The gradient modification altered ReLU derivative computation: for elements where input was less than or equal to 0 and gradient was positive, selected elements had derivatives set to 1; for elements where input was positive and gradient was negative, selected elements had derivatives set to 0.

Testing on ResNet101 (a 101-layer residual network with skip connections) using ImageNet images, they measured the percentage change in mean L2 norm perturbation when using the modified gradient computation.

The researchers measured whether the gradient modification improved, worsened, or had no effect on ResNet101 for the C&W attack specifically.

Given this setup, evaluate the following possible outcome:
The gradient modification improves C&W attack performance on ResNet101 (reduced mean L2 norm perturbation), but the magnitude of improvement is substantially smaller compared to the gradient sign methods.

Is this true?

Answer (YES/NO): NO